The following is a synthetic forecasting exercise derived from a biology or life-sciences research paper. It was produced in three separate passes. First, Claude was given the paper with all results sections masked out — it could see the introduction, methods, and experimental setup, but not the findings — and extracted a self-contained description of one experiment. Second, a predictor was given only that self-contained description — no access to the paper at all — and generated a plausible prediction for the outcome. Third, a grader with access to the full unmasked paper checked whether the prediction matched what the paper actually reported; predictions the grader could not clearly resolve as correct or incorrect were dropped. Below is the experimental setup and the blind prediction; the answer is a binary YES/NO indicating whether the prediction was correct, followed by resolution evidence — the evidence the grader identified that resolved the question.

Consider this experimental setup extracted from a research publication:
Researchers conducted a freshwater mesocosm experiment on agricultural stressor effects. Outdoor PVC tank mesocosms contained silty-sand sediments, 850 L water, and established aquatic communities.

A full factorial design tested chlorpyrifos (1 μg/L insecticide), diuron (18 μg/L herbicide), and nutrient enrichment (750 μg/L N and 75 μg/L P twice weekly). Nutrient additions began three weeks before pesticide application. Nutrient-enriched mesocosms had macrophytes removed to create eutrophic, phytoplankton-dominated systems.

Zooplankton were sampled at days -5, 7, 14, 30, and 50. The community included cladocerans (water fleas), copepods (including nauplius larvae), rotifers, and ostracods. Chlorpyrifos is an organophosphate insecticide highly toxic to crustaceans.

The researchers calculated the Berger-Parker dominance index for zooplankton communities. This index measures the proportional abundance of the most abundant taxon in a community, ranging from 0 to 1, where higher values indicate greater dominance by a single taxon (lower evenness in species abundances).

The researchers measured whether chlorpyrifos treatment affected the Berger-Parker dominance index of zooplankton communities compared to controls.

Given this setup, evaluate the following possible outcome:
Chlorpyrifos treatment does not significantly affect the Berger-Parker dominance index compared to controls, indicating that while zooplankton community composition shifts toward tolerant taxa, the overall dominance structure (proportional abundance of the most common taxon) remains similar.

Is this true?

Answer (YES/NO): NO